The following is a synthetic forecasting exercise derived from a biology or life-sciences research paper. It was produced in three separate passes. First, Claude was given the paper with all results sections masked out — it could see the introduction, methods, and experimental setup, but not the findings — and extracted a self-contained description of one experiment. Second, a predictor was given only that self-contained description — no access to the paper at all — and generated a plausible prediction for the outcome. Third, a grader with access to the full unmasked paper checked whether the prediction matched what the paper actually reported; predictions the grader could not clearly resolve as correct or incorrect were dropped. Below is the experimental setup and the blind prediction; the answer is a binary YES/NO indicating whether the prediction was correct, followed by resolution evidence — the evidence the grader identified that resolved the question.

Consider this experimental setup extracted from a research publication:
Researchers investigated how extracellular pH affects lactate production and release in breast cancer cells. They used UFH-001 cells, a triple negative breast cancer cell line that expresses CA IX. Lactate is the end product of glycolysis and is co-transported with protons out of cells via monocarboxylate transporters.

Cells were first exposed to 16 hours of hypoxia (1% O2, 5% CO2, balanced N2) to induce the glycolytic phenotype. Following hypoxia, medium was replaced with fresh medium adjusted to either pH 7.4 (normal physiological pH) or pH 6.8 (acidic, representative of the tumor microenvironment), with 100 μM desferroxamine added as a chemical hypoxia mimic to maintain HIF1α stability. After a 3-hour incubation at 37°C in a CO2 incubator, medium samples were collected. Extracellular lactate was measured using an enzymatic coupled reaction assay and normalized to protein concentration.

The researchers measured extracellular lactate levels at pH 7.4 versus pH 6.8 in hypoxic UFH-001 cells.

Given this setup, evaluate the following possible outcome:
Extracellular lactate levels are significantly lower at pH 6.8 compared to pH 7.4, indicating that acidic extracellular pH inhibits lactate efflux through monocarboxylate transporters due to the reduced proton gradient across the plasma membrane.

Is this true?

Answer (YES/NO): NO